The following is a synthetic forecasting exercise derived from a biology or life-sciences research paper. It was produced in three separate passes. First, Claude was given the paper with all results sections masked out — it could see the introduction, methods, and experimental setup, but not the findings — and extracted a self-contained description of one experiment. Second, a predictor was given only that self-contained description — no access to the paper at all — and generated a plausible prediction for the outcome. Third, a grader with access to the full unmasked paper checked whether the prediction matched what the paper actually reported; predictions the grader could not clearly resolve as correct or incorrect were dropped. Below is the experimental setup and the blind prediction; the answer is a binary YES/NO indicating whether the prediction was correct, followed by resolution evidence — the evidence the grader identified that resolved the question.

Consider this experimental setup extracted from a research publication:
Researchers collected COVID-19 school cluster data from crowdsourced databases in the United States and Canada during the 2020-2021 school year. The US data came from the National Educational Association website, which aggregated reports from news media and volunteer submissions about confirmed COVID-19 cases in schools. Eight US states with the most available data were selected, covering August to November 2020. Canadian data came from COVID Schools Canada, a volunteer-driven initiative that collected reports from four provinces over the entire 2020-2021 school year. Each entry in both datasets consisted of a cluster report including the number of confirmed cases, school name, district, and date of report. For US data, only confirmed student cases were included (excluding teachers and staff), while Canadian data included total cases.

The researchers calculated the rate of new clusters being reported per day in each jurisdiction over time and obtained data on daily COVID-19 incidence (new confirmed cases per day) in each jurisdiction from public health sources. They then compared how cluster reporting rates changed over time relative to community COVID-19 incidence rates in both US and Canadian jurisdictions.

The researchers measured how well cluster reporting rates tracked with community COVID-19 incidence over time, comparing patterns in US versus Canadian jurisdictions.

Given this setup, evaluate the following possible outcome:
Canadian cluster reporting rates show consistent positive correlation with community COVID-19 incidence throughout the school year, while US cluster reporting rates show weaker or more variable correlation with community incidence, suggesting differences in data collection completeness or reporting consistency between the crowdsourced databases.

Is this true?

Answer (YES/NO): YES